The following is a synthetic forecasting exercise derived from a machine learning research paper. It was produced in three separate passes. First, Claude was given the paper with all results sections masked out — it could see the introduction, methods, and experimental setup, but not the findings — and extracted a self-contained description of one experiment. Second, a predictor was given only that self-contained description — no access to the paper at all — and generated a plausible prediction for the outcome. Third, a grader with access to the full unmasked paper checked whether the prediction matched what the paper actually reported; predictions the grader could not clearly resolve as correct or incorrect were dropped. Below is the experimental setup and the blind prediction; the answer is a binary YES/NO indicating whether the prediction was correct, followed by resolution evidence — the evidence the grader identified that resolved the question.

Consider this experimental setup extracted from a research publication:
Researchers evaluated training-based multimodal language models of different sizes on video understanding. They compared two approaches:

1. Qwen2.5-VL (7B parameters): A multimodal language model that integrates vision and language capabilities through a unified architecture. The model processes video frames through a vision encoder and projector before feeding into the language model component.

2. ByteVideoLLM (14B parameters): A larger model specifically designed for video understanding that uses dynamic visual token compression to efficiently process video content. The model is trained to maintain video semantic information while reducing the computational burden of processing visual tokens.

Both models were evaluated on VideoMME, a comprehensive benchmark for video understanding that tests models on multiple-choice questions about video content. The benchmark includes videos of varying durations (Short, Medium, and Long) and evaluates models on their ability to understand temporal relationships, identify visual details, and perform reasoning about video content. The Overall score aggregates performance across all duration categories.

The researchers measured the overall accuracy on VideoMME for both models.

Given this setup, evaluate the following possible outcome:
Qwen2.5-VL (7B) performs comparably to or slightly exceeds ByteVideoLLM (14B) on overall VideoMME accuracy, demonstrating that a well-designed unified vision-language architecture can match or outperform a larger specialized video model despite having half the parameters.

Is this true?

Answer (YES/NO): YES